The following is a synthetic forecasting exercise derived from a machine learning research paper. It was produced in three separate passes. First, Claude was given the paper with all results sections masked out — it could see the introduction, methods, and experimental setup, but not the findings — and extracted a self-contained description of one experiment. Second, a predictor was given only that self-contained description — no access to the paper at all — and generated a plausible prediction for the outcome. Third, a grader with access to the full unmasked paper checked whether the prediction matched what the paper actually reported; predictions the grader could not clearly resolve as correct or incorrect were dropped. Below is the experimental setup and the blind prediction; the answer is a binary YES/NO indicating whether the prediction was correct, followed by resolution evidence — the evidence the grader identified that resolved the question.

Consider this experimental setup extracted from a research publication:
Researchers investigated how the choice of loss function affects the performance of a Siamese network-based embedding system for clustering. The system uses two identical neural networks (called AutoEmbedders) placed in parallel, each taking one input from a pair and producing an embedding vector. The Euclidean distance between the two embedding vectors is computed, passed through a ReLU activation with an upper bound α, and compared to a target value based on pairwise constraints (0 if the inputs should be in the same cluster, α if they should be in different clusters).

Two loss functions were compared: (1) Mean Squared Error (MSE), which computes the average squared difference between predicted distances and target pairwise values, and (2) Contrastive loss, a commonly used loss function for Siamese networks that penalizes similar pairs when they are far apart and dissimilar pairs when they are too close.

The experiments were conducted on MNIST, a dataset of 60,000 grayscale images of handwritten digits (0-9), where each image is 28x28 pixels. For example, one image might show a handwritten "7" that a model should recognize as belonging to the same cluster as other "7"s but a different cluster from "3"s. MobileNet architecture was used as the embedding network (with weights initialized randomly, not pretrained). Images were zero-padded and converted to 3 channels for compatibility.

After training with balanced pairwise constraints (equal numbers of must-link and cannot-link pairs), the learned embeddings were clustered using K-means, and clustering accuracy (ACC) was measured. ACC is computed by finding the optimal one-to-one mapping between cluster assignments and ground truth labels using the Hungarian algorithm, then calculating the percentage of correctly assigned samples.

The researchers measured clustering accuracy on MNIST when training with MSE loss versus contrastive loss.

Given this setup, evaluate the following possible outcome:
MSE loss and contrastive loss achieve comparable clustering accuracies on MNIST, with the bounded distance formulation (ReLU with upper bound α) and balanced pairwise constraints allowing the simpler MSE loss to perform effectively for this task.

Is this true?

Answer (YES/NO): NO